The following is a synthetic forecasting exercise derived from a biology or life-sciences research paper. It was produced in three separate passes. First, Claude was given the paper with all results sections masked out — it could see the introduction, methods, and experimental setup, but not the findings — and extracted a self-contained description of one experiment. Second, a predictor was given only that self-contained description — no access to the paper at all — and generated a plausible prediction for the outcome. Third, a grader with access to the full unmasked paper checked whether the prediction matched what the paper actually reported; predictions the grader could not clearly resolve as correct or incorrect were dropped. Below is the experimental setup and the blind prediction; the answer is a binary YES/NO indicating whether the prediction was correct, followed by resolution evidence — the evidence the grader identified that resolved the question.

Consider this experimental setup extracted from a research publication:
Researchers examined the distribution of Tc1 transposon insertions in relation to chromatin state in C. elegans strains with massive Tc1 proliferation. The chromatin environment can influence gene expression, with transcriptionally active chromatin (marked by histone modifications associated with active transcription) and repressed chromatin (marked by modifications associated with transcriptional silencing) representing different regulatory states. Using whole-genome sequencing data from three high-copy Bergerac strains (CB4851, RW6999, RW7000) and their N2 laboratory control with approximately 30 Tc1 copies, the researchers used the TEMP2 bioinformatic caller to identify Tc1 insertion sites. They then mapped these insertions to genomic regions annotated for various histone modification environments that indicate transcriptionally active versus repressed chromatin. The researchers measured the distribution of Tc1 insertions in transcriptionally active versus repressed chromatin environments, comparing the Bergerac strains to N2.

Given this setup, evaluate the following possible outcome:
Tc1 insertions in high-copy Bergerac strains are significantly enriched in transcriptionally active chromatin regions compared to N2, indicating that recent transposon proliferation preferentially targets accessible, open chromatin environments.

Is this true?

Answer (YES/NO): NO